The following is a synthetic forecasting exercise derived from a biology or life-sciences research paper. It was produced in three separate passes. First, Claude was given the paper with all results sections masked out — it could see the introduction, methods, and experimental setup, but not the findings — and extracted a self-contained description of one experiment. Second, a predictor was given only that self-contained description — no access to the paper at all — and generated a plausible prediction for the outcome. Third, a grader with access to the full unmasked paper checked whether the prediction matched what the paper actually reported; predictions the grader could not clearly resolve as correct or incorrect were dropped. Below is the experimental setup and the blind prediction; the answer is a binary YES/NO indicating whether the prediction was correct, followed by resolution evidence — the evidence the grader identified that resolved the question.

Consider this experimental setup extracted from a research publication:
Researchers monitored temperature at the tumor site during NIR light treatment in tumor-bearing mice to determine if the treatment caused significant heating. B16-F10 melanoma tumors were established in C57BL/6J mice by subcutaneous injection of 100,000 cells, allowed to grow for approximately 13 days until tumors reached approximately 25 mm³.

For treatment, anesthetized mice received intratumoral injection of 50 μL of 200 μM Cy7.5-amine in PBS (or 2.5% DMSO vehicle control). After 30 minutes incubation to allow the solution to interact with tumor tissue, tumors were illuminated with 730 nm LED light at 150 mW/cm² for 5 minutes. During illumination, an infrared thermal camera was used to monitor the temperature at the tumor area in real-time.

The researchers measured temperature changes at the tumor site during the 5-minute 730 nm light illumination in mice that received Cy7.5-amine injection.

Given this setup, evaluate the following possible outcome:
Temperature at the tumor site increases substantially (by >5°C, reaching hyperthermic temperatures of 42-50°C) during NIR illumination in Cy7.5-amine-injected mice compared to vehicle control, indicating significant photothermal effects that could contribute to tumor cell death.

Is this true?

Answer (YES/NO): NO